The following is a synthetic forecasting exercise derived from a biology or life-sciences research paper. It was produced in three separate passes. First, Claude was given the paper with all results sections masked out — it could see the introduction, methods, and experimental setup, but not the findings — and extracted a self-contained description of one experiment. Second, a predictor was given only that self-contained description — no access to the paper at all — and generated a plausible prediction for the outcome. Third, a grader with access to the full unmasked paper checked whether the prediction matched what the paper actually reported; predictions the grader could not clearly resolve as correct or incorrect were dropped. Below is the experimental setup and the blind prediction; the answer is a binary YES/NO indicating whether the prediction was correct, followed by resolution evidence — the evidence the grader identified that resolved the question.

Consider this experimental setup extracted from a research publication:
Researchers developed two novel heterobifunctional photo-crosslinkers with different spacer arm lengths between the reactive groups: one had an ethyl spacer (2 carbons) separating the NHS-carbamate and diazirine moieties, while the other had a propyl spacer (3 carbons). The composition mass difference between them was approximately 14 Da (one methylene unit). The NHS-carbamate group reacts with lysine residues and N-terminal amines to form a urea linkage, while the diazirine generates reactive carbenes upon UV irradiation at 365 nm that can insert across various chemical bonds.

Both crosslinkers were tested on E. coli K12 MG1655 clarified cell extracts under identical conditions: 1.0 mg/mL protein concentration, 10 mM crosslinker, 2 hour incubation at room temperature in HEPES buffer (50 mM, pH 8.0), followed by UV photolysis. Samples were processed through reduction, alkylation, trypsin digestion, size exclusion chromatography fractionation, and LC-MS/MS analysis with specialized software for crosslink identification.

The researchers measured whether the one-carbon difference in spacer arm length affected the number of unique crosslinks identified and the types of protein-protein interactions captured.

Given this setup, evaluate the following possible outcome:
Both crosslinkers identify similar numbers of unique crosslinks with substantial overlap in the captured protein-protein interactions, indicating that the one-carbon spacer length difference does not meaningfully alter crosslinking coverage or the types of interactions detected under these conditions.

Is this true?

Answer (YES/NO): NO